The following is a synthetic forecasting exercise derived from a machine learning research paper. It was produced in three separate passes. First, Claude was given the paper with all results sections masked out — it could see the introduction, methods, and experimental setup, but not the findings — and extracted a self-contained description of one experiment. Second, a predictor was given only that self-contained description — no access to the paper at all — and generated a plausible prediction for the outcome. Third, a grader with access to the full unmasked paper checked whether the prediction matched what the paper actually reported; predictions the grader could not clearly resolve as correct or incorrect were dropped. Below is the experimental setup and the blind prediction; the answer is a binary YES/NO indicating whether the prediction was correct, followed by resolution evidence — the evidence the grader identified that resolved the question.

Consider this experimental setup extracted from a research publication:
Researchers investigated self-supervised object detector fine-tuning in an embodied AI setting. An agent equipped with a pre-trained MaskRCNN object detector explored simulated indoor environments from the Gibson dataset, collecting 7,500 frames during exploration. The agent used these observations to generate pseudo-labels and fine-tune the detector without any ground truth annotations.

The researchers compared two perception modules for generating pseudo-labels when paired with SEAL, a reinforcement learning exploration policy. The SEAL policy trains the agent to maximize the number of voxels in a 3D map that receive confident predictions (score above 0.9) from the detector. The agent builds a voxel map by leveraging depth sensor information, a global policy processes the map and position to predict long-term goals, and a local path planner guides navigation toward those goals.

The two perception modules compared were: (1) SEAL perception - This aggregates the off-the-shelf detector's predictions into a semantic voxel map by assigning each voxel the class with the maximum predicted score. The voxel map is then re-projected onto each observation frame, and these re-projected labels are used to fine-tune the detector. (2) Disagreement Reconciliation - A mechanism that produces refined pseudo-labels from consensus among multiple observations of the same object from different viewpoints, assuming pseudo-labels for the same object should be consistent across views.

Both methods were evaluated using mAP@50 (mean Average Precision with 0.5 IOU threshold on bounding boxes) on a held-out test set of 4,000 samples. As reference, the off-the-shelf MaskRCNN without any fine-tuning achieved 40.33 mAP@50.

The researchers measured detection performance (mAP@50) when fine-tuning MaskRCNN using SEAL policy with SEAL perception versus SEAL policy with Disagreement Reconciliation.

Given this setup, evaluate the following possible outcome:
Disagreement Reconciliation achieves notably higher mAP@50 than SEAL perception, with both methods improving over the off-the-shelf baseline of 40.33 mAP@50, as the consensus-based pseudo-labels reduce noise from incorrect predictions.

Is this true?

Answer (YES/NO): NO